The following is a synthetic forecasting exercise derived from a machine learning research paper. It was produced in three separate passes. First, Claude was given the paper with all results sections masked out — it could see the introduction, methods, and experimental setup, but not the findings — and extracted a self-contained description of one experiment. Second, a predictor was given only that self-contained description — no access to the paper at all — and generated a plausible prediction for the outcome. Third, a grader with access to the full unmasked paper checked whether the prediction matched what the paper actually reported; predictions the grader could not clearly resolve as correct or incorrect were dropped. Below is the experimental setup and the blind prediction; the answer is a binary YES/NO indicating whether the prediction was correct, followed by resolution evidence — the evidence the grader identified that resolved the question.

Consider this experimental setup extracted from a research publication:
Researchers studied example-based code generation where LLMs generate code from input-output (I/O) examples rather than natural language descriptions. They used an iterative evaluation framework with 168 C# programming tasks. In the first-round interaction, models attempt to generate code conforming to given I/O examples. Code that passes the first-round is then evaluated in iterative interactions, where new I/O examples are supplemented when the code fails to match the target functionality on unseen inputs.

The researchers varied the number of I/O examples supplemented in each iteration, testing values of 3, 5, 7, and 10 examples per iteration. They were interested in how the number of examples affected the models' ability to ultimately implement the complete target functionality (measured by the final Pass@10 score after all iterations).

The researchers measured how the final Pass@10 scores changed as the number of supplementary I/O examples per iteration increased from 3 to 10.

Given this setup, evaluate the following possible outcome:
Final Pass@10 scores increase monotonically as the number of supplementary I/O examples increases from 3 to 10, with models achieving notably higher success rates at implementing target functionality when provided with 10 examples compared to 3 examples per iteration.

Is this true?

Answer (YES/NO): NO